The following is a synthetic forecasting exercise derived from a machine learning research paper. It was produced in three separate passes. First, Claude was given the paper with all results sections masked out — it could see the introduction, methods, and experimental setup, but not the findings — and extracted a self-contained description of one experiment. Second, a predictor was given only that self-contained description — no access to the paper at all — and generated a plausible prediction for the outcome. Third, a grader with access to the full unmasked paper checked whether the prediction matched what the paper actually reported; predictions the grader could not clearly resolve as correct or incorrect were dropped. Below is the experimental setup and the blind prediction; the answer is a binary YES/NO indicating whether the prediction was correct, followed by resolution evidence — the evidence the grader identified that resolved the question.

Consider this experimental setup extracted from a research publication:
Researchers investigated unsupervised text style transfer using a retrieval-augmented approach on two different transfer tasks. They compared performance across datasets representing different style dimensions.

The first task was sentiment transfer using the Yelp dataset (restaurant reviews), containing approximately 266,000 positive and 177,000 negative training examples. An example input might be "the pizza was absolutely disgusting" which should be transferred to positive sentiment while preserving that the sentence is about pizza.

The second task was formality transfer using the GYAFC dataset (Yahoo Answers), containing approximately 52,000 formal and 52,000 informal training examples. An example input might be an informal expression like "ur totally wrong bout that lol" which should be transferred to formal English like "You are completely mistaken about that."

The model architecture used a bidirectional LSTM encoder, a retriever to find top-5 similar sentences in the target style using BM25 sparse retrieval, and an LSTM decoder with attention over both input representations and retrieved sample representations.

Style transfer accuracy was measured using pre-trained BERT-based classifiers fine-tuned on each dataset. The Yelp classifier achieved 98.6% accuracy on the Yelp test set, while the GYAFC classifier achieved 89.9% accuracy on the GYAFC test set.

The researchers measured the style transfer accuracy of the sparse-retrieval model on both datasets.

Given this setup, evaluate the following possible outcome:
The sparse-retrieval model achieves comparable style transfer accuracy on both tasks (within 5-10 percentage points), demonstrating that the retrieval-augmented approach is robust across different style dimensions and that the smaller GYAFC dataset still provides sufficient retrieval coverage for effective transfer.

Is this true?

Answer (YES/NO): NO